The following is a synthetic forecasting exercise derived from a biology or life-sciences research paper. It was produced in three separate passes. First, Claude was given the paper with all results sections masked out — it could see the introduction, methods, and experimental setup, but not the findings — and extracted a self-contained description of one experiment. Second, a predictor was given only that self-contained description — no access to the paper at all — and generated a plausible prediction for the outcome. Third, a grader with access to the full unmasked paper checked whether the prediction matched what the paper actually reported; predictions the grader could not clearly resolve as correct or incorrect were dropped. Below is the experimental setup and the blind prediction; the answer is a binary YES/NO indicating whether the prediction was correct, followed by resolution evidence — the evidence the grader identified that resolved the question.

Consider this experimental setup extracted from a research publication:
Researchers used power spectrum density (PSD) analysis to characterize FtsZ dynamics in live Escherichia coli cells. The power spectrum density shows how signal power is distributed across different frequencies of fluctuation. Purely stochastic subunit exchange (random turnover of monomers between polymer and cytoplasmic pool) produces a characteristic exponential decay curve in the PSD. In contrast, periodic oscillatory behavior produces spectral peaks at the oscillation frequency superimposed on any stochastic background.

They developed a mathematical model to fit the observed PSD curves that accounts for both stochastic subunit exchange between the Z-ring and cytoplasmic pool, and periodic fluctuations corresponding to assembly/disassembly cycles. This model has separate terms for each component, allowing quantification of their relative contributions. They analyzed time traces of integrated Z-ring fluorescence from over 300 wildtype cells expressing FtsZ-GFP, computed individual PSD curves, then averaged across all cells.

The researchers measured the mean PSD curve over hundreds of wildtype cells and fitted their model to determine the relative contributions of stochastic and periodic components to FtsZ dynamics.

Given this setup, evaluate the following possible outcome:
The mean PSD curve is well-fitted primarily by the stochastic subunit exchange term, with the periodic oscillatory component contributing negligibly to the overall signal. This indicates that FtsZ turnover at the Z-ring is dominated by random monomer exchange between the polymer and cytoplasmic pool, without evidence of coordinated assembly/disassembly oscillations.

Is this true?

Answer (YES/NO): NO